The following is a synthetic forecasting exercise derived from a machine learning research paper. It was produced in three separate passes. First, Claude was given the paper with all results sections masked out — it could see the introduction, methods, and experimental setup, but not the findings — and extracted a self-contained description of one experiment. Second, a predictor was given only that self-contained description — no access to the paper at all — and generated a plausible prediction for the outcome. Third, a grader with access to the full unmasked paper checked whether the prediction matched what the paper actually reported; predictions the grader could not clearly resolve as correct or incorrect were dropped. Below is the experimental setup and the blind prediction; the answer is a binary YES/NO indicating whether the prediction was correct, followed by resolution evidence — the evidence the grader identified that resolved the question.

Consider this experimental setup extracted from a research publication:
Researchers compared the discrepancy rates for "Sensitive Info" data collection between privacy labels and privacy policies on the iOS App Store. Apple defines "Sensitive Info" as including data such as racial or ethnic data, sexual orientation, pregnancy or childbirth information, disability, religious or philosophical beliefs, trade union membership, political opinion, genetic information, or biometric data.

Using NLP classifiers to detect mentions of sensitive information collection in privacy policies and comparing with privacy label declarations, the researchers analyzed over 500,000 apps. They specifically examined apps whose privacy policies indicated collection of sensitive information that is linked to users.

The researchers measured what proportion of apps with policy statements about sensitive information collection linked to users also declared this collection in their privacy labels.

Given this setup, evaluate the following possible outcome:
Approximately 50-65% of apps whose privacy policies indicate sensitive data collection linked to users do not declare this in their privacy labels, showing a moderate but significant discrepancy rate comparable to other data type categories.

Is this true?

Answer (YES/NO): NO